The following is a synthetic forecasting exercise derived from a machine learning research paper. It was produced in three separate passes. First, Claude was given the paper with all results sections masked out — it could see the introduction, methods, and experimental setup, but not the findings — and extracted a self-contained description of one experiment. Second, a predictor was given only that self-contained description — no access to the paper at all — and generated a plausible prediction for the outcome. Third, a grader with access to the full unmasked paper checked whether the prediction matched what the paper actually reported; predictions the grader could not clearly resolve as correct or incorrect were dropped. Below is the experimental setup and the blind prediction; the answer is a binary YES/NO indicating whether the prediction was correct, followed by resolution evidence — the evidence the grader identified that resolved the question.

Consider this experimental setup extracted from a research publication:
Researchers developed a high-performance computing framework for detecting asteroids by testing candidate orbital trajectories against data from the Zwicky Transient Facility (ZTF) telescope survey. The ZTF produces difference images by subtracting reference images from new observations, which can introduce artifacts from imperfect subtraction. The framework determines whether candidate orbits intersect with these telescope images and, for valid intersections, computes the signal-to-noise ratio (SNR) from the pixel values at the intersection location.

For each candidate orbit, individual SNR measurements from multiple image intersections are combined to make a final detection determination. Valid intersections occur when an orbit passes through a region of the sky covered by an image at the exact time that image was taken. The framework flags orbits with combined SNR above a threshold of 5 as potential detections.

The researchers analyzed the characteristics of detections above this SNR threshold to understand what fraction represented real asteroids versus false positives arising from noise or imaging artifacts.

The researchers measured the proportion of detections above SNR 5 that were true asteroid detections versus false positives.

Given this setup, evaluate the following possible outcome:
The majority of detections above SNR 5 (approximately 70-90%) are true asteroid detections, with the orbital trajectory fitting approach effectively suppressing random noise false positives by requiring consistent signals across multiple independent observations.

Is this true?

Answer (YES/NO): NO